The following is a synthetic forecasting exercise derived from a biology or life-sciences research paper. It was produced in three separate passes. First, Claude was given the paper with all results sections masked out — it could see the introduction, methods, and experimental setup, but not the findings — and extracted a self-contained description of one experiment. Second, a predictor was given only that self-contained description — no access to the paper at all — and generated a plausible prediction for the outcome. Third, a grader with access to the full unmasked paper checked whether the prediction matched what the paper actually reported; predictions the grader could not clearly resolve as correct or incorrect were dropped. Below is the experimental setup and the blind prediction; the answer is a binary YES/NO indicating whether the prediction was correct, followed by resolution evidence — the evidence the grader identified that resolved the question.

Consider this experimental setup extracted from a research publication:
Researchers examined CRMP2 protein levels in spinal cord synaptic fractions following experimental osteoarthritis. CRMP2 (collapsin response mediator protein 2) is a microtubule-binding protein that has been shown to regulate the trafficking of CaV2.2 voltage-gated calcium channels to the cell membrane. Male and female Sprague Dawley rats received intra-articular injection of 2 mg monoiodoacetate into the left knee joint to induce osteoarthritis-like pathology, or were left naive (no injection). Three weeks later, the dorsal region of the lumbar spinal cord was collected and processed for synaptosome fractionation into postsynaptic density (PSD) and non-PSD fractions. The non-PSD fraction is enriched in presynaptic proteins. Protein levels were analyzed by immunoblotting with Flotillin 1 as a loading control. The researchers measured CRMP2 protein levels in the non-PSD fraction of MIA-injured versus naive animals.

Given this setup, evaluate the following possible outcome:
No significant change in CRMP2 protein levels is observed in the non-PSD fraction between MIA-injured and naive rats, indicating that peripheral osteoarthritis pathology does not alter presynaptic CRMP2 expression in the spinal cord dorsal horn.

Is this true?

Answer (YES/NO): YES